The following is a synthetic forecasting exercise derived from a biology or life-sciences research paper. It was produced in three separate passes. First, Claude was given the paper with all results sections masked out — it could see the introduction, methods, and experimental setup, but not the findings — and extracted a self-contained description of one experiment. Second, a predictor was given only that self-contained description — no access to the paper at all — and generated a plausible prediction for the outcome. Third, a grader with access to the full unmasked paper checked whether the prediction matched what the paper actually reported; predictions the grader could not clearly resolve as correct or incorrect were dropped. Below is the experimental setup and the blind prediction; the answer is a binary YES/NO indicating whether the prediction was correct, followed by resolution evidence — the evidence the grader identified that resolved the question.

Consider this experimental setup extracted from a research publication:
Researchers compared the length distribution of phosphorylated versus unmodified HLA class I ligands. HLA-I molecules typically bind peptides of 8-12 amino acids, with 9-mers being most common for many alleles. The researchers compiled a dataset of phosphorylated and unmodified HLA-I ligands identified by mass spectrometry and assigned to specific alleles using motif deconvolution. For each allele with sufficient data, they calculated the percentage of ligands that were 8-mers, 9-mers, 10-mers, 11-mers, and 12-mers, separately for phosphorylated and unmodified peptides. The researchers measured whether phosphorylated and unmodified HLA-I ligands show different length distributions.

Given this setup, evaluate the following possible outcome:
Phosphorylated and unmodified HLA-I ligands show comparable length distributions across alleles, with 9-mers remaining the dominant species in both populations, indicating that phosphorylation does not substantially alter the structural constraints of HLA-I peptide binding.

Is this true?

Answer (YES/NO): NO